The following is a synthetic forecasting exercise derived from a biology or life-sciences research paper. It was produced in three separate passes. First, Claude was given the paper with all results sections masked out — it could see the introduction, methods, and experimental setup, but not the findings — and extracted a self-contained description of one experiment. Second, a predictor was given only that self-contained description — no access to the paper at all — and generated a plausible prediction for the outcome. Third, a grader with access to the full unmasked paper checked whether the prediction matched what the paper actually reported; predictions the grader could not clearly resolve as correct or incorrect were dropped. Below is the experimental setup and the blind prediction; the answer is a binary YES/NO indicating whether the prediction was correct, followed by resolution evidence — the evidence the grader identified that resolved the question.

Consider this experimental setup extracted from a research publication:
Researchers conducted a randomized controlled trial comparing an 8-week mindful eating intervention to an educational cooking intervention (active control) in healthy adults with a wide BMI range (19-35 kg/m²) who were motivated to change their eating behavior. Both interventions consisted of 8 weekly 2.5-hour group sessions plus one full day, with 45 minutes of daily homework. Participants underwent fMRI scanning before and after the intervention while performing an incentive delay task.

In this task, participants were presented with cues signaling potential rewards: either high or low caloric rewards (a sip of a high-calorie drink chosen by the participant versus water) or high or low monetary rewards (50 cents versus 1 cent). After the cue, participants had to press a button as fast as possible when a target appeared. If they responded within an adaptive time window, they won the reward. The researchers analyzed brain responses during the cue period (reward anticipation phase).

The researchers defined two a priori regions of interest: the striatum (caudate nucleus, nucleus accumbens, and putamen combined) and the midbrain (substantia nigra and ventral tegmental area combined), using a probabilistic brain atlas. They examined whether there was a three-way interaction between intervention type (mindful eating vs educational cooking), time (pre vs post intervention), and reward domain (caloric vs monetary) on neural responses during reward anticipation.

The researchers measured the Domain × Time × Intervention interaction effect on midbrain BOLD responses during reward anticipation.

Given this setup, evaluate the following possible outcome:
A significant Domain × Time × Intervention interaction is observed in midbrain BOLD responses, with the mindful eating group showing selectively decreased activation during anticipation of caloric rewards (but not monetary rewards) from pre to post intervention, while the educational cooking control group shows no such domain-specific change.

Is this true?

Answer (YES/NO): NO